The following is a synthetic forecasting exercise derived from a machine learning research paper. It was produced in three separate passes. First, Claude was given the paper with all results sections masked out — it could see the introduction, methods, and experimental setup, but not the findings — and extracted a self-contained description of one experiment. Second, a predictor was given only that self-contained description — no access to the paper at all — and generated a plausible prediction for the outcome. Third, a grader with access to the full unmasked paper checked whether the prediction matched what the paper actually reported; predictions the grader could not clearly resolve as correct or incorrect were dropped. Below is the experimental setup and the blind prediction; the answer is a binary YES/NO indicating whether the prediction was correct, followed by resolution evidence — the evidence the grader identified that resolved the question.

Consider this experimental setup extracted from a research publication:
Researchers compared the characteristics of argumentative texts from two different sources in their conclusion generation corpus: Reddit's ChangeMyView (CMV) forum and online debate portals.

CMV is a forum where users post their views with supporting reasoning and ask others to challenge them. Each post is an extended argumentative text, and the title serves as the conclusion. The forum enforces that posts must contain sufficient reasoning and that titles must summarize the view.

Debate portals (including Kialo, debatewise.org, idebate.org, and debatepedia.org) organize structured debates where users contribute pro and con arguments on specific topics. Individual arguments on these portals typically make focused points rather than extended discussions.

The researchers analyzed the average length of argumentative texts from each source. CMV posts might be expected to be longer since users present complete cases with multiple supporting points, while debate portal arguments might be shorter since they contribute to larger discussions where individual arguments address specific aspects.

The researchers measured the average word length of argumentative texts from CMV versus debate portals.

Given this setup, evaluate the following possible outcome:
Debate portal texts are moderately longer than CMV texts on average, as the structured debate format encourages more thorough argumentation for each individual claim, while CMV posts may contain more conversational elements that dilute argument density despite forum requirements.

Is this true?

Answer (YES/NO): NO